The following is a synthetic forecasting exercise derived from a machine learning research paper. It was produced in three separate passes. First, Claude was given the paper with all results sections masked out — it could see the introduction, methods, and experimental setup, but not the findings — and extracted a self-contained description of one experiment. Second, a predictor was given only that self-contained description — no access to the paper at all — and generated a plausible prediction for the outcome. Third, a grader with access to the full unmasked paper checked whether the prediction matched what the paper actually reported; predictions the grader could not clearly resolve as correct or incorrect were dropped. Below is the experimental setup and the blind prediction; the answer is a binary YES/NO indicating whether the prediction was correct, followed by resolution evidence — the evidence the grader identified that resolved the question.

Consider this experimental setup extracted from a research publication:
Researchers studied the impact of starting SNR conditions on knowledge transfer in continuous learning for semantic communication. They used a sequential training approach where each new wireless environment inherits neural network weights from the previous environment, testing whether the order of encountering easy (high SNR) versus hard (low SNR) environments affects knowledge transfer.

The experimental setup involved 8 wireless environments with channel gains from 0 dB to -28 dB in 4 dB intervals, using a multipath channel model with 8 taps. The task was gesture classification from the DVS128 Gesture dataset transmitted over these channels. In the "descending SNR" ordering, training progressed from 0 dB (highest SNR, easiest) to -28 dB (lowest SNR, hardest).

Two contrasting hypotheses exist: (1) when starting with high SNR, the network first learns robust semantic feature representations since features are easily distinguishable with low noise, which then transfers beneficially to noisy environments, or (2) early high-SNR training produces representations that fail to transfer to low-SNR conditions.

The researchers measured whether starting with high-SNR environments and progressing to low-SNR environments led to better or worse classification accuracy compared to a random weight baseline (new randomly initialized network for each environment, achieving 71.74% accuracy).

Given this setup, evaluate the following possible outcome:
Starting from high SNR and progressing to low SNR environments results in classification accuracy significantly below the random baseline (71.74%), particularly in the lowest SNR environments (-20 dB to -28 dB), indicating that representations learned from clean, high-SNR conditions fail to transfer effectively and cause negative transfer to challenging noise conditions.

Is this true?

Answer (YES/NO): NO